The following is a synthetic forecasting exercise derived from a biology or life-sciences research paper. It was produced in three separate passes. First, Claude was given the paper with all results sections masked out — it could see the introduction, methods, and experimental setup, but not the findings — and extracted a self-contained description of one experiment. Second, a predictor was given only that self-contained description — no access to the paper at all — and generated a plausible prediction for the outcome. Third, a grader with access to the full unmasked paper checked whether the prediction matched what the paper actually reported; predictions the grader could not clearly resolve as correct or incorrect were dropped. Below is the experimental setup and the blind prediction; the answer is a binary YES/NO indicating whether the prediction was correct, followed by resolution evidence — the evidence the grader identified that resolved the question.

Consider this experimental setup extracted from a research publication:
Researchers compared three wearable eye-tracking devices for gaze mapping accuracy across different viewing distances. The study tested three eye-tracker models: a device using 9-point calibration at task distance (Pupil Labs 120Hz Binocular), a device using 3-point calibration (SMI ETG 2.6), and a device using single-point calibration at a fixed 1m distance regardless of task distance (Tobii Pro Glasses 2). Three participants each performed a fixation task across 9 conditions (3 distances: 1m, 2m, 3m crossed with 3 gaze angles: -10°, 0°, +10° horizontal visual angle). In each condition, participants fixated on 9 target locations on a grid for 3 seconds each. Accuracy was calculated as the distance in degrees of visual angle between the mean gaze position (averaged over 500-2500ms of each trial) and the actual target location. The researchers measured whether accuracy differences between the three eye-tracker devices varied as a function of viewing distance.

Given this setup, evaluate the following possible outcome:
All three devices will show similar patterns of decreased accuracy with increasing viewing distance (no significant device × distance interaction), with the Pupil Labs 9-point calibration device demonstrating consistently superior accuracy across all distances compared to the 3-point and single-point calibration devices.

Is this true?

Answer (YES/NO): NO